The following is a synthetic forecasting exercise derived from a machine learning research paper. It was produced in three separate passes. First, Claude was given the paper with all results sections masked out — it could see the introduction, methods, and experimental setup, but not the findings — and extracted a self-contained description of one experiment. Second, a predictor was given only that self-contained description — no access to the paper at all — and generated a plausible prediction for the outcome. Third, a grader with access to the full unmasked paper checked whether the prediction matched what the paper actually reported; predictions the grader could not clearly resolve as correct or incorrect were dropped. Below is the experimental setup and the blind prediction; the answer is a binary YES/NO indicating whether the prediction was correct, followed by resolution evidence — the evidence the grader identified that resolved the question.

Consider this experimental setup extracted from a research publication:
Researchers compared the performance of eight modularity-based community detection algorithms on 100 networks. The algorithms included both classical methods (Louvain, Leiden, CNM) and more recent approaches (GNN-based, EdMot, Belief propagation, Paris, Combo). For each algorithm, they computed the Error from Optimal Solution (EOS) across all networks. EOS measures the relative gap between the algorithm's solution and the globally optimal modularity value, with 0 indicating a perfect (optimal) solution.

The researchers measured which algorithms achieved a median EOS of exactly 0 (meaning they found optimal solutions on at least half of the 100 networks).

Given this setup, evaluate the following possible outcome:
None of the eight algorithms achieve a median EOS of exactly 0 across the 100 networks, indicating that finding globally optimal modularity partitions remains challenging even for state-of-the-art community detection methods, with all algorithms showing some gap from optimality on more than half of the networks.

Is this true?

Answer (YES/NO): NO